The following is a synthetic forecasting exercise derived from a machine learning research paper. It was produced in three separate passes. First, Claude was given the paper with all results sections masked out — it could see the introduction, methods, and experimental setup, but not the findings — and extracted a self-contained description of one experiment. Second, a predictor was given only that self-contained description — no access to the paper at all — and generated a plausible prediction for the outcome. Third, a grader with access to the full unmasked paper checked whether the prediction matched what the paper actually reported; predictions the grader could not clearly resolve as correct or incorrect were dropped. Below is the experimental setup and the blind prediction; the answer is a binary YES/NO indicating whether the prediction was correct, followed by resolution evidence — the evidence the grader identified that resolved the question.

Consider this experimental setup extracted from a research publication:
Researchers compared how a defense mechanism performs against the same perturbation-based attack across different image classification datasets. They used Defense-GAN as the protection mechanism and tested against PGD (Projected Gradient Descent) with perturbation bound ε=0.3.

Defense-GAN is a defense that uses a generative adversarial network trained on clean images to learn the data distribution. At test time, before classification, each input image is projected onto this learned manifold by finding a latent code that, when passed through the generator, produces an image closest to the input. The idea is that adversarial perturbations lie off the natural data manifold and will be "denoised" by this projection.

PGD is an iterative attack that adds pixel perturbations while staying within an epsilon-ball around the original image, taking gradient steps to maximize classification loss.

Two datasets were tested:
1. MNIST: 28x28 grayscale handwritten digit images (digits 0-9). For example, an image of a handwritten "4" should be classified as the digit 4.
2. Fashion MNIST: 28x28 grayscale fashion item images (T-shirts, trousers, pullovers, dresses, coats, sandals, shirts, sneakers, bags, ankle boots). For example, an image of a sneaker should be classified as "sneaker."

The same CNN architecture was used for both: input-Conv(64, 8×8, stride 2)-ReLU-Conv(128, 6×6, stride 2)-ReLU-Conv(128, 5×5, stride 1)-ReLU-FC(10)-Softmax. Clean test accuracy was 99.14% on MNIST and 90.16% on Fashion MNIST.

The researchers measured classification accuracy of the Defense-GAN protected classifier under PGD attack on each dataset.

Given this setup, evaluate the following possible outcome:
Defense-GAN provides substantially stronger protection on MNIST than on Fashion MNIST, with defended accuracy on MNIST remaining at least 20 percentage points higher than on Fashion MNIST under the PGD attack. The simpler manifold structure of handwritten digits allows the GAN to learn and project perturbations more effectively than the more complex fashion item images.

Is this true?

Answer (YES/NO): YES